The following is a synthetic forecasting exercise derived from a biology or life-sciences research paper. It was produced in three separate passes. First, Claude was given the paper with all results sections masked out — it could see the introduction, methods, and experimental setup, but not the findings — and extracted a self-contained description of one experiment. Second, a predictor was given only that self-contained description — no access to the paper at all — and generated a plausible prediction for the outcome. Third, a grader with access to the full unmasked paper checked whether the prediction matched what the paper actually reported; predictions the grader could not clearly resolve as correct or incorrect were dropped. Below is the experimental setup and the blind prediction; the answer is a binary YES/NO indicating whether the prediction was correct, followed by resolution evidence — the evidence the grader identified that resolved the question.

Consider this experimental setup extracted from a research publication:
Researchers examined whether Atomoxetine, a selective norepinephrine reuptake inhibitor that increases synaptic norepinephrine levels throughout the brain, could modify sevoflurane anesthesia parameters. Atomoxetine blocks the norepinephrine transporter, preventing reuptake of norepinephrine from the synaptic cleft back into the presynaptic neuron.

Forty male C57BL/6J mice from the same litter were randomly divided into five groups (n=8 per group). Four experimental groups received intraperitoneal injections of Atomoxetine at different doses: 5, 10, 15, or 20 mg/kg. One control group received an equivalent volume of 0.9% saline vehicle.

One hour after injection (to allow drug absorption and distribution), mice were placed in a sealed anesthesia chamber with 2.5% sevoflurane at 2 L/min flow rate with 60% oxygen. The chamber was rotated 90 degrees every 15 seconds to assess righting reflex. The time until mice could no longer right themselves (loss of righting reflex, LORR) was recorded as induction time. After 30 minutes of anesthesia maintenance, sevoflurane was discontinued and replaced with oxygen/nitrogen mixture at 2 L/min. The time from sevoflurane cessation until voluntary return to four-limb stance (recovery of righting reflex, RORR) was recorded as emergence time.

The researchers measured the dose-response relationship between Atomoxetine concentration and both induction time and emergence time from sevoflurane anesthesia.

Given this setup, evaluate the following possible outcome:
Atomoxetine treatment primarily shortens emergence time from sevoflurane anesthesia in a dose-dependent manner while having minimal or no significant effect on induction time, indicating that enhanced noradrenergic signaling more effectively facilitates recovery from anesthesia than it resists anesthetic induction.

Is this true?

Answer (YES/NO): NO